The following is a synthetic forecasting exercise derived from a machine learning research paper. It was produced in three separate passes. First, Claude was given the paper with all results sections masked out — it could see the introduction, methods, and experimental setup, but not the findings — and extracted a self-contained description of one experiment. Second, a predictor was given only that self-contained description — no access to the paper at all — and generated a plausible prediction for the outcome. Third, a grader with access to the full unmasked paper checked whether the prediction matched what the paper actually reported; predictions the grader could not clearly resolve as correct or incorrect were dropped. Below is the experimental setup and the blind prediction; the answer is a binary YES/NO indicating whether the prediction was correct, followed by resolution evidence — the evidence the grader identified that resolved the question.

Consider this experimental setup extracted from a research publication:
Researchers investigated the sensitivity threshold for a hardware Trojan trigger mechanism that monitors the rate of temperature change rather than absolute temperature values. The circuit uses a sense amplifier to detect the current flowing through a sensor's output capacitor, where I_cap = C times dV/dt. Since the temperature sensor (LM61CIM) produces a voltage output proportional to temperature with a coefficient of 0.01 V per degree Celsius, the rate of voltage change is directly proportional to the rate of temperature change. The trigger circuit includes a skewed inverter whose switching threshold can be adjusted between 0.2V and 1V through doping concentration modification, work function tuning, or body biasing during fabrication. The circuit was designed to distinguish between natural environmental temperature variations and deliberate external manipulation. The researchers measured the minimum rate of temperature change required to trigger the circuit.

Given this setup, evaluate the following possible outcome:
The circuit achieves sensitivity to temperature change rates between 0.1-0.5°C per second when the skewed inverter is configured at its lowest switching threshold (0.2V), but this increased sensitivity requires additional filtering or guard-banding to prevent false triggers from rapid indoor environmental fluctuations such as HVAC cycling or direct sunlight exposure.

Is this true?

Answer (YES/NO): NO